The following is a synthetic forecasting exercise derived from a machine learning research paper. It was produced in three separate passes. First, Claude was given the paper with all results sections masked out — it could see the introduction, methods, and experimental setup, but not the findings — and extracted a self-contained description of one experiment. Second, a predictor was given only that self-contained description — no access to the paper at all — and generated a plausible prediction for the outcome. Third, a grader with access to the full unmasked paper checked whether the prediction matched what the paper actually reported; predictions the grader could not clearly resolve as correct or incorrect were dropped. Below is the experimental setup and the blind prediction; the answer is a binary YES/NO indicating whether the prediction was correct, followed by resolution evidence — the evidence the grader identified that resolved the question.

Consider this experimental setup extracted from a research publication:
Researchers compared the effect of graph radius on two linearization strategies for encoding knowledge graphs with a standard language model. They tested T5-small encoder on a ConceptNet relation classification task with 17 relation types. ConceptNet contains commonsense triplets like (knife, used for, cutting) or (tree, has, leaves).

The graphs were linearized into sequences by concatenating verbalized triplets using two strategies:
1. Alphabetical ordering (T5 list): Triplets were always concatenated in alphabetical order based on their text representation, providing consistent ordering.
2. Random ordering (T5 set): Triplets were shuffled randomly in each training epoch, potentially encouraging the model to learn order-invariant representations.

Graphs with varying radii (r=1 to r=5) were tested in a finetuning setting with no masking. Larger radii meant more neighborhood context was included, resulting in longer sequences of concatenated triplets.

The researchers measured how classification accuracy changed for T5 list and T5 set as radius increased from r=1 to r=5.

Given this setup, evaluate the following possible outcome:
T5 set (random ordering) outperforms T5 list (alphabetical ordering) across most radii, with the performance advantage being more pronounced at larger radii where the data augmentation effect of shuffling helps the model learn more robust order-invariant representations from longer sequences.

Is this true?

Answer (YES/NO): NO